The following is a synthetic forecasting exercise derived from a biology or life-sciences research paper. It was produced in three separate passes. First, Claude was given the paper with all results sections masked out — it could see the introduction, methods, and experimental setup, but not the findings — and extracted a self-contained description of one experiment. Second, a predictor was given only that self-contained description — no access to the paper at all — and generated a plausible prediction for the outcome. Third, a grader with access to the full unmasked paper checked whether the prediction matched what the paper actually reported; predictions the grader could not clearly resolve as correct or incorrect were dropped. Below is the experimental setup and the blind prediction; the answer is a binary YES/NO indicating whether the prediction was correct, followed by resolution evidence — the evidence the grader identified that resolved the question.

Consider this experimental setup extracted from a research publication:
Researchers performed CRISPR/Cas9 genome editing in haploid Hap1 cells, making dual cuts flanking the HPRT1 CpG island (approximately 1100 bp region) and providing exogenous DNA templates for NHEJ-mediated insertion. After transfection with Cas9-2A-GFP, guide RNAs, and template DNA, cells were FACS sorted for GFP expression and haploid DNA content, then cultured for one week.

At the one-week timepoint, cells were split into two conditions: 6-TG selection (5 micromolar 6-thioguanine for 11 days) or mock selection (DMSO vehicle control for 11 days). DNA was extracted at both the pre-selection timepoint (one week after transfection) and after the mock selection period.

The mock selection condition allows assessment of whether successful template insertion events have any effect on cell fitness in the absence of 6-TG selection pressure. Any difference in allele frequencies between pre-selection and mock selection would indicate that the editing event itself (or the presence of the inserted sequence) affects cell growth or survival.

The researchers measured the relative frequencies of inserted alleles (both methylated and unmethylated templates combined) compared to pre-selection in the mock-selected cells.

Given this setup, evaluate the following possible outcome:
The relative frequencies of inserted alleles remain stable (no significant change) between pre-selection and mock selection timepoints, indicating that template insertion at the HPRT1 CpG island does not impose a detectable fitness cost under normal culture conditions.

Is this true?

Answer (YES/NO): YES